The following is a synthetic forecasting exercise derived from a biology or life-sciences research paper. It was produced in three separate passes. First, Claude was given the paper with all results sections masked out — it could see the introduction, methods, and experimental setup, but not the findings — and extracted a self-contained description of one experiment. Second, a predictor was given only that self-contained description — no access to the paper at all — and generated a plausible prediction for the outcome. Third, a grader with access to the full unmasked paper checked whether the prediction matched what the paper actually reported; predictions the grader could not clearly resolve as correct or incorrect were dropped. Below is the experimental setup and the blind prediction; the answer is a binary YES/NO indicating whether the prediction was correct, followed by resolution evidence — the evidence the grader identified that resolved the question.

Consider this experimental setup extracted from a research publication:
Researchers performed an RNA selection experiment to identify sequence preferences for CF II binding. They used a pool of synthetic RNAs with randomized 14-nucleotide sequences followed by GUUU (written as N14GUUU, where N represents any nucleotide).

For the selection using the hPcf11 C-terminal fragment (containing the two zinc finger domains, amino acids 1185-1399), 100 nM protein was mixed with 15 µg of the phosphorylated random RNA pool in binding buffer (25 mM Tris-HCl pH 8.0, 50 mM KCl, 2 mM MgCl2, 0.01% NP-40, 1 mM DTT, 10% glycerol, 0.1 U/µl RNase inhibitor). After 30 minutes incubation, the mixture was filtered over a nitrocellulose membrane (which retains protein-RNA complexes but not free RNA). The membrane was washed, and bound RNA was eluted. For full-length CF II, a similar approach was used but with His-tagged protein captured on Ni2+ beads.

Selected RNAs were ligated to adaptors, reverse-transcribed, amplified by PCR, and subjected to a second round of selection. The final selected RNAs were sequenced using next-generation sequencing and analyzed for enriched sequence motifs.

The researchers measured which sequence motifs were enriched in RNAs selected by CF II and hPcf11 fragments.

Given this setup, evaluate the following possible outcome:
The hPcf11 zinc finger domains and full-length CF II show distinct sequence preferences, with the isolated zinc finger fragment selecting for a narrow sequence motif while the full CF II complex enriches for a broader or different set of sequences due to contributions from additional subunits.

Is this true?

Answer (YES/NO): NO